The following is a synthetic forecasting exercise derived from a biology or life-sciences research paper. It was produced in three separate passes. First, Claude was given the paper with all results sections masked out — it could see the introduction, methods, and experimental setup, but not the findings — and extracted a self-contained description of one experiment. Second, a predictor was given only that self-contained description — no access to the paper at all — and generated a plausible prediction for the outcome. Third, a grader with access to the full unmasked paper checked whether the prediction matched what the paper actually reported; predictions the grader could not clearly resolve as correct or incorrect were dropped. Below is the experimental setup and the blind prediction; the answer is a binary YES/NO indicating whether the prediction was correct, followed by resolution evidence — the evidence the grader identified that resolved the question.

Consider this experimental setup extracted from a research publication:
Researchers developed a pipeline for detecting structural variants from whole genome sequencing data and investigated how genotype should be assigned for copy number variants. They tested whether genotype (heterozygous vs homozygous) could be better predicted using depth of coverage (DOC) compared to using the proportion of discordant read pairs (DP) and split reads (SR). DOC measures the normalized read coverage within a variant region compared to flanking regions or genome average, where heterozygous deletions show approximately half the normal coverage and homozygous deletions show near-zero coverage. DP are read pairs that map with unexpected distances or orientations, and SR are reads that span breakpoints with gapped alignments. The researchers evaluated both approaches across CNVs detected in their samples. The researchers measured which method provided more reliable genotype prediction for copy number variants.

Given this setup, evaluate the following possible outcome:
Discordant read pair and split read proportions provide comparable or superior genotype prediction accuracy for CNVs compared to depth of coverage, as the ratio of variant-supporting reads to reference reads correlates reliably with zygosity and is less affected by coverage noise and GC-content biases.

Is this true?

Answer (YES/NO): NO